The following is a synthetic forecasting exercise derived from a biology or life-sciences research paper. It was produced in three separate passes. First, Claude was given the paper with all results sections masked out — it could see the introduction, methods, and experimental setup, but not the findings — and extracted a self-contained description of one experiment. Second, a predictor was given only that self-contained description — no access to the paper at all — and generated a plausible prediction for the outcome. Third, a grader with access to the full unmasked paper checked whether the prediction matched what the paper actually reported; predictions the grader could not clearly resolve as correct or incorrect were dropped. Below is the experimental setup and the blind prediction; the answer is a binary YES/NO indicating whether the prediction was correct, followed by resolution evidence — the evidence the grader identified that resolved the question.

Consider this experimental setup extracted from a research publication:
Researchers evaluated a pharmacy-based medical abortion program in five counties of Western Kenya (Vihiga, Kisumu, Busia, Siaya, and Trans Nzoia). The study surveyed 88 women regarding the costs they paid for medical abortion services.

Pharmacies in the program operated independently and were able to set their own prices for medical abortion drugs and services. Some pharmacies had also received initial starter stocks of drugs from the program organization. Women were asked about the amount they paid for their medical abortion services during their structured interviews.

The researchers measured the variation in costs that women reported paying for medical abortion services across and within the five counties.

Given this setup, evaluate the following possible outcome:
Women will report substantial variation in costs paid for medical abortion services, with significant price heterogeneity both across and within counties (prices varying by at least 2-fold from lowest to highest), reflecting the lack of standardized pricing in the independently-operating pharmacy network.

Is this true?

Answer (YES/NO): YES